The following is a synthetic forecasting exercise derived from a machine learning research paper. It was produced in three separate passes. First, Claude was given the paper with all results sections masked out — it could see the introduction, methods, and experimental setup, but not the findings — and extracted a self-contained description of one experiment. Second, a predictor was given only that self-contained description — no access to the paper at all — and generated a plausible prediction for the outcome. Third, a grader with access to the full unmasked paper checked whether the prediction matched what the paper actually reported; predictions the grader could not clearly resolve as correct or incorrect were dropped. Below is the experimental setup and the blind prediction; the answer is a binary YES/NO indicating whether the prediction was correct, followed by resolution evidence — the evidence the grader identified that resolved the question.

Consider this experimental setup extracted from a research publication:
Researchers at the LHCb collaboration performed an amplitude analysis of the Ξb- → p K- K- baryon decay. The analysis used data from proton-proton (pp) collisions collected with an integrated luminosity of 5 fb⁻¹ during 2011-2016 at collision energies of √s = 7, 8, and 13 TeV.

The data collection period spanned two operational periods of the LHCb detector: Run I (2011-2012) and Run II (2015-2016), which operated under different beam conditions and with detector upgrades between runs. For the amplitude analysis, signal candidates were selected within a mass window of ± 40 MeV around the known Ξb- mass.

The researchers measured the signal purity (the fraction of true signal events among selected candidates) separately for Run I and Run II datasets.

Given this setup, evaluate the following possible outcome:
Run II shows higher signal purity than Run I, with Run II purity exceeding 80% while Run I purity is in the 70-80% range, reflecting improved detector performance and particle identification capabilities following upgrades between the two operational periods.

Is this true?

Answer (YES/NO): NO